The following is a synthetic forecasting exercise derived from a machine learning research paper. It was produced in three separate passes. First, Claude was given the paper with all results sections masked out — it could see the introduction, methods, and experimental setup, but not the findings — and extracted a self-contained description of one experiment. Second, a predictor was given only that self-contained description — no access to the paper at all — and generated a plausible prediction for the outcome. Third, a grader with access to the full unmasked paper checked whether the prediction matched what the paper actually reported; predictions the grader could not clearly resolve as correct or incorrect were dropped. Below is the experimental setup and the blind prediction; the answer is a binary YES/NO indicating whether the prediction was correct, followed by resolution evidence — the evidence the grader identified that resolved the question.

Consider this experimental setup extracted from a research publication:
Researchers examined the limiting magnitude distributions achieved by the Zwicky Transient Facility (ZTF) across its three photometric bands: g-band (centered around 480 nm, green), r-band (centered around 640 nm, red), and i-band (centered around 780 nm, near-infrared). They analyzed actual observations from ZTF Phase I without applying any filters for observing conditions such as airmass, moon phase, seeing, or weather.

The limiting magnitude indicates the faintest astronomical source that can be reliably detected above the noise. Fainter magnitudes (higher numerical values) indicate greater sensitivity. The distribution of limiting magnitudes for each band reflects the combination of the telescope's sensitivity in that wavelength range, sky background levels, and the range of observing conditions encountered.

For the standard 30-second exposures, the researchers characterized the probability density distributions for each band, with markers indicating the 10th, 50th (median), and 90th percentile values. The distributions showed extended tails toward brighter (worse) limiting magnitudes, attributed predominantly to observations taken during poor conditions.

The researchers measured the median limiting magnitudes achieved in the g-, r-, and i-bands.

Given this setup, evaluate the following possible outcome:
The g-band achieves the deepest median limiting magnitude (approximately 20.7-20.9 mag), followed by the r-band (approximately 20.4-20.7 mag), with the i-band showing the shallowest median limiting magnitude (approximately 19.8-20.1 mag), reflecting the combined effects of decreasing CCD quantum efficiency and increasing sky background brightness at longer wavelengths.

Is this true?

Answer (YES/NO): NO